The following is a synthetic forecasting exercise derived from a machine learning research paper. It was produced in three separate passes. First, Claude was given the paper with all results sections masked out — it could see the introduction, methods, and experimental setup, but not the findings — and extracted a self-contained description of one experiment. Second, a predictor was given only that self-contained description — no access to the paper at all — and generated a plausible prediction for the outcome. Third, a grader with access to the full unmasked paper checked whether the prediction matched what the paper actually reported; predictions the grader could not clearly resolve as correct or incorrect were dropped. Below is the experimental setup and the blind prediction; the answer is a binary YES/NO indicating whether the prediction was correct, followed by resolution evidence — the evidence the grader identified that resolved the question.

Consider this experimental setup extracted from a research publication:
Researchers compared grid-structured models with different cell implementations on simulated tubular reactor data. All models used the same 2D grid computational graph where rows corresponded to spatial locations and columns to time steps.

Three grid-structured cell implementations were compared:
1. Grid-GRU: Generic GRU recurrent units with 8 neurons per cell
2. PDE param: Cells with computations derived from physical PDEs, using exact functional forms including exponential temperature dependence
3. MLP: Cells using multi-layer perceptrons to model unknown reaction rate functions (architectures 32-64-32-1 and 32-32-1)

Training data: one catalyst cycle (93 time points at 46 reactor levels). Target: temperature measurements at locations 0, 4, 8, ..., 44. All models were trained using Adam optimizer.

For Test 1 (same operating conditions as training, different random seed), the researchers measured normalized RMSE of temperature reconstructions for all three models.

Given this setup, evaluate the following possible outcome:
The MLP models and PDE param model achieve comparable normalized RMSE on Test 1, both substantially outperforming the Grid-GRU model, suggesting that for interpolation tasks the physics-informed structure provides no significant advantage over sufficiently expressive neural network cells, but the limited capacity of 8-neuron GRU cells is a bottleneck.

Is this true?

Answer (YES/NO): NO